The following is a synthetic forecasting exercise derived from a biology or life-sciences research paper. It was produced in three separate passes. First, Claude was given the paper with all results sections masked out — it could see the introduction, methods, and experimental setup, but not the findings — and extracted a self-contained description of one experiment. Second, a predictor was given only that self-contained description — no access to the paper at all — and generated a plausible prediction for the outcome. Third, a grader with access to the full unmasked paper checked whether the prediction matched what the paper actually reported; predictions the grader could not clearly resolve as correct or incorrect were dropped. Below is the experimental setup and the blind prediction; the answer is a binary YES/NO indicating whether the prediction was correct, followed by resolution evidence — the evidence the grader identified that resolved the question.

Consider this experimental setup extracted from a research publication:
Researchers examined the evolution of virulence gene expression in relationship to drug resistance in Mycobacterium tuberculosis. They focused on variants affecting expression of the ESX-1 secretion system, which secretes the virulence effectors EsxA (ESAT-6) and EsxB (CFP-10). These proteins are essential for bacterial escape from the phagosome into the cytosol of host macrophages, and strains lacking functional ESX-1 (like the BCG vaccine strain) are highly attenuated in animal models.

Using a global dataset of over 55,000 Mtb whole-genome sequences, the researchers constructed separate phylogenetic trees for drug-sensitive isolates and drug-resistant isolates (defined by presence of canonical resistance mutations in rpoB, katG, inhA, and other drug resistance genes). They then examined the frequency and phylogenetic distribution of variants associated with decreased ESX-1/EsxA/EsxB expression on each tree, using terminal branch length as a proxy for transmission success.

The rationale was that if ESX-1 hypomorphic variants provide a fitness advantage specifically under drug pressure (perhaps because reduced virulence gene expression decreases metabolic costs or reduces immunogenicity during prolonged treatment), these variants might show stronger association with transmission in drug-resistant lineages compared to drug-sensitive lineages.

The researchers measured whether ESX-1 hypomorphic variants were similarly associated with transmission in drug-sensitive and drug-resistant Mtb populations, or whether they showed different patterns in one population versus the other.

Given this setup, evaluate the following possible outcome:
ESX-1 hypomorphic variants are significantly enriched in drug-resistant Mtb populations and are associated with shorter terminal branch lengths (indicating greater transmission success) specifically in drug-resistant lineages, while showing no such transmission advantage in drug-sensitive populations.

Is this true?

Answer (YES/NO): NO